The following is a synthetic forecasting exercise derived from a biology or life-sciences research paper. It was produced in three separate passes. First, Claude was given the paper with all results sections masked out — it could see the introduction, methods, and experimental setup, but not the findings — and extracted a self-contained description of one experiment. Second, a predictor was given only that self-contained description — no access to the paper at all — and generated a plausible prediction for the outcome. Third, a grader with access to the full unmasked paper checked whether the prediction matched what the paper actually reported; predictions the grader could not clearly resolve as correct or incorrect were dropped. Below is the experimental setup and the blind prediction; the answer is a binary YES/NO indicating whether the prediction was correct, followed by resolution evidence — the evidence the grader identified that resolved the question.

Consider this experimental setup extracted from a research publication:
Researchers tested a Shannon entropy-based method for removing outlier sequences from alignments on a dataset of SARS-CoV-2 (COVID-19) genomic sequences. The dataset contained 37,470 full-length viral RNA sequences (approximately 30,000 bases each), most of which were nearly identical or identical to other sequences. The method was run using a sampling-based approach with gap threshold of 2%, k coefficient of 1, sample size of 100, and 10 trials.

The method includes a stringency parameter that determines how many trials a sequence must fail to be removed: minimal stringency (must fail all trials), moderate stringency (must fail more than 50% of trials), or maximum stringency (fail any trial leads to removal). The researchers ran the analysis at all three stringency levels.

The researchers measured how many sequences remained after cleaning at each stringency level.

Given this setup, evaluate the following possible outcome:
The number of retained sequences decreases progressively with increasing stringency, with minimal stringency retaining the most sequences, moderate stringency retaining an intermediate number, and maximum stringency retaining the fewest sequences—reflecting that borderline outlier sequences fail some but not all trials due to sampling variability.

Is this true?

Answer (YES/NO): YES